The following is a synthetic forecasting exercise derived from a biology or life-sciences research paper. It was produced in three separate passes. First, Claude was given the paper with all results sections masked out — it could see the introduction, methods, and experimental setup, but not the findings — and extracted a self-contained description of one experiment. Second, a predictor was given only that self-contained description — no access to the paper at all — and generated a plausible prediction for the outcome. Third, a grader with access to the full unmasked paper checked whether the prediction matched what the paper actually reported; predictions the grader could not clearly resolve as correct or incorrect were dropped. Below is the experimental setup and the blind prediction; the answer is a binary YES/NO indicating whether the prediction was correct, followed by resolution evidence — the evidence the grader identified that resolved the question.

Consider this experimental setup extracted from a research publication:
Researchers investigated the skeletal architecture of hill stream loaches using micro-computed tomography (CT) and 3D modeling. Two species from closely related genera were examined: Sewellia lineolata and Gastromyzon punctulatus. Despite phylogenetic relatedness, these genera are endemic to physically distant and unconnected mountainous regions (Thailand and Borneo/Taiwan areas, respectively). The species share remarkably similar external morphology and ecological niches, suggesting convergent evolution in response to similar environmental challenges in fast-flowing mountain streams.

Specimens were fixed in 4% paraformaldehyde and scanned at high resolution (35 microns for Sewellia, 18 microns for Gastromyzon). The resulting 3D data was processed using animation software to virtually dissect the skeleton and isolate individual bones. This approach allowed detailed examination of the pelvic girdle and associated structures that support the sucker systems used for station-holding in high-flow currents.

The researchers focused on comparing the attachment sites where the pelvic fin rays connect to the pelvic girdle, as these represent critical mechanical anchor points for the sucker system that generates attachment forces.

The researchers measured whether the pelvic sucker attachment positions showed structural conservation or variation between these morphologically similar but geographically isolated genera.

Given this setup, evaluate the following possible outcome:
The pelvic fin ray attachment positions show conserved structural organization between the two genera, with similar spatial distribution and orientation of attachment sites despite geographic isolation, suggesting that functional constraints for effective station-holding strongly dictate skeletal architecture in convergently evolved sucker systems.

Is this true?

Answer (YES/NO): NO